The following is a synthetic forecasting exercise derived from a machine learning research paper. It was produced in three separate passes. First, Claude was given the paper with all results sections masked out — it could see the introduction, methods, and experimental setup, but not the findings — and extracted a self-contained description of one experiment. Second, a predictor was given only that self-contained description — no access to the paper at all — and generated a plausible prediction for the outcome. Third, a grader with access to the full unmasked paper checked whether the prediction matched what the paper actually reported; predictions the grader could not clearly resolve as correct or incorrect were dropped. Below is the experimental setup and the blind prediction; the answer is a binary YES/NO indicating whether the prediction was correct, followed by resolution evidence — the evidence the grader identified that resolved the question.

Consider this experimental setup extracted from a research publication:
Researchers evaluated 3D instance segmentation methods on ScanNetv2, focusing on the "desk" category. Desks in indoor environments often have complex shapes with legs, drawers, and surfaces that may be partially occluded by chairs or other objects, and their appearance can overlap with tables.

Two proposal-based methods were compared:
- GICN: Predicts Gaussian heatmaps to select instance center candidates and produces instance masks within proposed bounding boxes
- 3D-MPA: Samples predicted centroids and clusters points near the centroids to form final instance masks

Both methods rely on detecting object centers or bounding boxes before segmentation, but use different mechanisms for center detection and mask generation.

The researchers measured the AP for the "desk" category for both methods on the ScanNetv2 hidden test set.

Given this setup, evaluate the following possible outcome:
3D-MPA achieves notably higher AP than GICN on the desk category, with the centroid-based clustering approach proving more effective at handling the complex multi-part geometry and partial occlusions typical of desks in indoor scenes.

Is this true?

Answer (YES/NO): YES